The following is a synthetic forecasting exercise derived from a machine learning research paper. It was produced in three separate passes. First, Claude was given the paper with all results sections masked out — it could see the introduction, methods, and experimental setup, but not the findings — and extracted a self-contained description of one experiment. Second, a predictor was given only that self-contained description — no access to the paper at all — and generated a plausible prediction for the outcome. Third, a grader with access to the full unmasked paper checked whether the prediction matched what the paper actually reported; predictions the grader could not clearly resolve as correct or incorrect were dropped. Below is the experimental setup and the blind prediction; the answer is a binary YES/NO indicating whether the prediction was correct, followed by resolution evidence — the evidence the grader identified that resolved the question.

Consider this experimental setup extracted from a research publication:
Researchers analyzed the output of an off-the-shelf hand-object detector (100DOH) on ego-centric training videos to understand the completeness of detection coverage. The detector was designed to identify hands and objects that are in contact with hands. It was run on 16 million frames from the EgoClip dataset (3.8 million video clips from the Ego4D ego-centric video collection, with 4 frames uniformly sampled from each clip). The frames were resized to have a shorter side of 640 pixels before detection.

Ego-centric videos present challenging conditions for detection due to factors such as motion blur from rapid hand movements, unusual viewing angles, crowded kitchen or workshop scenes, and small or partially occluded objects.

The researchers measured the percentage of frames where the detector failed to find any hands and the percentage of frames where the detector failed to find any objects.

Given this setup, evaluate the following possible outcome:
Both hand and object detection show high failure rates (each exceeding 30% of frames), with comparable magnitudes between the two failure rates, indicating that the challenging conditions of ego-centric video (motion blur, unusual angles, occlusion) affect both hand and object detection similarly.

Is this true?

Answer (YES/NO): NO